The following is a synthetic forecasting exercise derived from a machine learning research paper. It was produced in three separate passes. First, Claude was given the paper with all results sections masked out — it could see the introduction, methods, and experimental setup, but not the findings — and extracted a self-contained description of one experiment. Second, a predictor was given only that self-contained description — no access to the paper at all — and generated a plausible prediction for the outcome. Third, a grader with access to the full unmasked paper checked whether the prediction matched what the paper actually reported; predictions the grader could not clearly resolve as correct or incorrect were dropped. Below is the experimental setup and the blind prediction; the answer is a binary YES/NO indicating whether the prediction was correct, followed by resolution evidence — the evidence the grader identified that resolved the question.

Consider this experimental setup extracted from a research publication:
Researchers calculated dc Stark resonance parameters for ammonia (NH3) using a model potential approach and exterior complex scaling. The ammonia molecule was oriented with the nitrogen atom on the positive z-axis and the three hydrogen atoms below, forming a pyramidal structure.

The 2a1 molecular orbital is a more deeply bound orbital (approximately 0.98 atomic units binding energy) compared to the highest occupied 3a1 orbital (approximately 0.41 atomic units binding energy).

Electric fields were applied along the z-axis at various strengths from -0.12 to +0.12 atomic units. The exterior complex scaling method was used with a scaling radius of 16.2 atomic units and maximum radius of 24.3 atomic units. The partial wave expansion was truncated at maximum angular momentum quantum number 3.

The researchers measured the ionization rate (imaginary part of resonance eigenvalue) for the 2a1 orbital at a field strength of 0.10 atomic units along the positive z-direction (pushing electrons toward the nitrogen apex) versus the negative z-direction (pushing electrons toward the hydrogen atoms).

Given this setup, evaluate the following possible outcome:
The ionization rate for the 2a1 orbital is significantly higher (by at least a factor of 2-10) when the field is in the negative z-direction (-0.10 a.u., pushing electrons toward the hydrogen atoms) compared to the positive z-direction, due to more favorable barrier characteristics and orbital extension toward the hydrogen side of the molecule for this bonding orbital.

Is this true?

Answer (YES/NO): NO